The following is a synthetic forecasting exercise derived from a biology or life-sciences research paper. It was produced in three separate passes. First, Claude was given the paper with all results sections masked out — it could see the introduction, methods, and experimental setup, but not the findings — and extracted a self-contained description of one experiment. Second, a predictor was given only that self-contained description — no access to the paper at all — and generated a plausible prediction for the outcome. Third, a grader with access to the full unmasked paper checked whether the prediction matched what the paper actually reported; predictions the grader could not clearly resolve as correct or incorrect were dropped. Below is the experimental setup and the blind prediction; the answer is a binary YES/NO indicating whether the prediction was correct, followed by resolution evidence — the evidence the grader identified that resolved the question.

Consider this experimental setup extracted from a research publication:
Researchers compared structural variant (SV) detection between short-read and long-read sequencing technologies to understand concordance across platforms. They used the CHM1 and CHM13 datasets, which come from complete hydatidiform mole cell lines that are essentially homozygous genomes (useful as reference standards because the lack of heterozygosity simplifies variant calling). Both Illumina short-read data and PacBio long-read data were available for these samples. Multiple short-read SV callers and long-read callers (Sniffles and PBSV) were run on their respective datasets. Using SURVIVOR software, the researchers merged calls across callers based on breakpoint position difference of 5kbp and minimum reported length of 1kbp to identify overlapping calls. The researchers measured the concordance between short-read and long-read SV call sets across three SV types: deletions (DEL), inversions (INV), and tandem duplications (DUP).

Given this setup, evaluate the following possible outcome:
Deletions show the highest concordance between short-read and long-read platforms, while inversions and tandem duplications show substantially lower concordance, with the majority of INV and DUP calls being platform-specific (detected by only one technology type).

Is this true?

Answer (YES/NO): YES